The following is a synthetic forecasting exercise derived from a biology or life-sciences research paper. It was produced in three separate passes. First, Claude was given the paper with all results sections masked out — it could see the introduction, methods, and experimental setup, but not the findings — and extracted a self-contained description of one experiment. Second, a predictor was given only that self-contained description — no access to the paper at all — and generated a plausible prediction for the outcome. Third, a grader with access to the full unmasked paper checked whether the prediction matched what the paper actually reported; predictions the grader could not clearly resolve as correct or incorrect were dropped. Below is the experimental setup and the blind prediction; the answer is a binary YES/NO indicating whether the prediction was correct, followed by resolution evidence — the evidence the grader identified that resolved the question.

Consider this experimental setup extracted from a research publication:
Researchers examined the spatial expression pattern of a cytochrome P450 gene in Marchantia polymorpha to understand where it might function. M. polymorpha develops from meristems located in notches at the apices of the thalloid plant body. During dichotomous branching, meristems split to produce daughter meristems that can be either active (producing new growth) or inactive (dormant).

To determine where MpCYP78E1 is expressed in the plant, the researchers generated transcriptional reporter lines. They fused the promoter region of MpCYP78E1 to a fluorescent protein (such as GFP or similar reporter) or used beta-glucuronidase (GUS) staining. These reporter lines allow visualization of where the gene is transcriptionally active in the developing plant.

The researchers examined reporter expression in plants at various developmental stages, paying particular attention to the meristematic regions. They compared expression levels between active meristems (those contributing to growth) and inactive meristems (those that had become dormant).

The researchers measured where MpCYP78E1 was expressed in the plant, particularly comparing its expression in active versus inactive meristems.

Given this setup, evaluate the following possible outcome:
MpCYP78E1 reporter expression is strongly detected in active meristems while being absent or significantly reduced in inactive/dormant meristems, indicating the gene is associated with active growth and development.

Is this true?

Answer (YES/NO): YES